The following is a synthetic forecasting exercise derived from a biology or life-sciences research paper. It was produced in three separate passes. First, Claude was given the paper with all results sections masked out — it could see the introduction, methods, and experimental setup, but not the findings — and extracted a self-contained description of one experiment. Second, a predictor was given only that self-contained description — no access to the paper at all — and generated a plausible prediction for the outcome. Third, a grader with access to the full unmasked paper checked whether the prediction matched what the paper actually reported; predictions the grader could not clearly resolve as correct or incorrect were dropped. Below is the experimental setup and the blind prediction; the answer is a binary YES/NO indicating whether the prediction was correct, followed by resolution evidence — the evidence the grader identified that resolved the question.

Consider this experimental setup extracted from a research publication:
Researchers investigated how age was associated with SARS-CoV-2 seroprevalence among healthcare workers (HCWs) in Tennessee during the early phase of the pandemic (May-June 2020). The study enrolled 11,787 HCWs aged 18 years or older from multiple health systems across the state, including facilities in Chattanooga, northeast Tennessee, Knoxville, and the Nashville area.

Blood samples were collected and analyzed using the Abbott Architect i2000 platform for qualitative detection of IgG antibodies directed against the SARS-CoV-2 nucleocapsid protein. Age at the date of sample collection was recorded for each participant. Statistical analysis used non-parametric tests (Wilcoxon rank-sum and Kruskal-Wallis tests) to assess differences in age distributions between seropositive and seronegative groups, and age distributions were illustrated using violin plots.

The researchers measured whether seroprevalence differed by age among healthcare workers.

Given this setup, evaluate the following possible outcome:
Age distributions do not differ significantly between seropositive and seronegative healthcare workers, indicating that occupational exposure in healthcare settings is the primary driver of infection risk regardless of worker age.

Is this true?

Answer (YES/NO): NO